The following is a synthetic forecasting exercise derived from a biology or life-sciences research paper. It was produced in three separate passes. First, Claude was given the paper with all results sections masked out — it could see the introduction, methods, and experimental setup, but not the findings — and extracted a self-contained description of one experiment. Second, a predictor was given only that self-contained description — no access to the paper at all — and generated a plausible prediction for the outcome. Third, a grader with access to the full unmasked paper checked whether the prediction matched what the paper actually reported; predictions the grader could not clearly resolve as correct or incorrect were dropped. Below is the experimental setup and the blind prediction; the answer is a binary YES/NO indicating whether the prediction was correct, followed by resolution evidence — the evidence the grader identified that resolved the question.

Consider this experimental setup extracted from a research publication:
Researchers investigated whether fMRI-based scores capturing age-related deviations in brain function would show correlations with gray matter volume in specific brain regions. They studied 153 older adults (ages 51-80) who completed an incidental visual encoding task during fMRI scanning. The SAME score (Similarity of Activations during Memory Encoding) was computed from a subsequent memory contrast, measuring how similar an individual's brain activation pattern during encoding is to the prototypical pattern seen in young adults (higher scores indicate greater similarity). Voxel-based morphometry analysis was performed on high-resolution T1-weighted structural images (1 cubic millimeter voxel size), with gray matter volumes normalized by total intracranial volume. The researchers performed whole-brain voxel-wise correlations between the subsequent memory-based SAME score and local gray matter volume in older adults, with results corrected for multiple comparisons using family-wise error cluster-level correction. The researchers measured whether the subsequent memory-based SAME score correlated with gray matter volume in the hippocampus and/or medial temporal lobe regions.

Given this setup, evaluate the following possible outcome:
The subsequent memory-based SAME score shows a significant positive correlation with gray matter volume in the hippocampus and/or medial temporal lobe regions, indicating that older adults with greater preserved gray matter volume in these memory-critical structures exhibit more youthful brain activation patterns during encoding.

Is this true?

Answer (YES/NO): YES